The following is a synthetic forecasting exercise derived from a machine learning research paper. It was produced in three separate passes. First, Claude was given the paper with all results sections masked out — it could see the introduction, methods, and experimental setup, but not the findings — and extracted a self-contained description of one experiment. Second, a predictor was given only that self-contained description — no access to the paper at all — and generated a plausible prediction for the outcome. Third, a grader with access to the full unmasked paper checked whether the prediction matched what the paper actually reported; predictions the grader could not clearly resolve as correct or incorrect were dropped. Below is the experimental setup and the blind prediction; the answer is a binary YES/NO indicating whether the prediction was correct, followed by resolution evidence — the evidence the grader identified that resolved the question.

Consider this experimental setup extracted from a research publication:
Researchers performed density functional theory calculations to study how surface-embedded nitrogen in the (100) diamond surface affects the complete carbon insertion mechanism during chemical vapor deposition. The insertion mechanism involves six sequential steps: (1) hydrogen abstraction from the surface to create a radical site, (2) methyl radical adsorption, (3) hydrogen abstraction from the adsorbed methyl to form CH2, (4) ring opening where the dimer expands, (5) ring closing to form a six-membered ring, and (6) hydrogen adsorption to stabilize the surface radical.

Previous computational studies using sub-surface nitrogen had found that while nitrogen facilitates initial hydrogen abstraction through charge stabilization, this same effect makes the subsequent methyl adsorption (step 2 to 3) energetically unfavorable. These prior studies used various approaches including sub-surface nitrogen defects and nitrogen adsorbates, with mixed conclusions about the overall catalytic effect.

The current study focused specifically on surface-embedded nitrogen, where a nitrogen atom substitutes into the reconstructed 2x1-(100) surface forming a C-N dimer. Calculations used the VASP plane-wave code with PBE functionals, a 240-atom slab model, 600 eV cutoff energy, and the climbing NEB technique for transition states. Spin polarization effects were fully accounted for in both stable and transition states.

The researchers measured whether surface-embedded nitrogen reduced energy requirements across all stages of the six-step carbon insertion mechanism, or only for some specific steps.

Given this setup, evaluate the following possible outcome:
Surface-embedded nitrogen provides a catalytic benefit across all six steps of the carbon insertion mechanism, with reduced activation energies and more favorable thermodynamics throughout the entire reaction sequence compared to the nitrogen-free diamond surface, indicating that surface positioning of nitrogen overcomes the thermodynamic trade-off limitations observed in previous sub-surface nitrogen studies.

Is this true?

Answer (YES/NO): NO